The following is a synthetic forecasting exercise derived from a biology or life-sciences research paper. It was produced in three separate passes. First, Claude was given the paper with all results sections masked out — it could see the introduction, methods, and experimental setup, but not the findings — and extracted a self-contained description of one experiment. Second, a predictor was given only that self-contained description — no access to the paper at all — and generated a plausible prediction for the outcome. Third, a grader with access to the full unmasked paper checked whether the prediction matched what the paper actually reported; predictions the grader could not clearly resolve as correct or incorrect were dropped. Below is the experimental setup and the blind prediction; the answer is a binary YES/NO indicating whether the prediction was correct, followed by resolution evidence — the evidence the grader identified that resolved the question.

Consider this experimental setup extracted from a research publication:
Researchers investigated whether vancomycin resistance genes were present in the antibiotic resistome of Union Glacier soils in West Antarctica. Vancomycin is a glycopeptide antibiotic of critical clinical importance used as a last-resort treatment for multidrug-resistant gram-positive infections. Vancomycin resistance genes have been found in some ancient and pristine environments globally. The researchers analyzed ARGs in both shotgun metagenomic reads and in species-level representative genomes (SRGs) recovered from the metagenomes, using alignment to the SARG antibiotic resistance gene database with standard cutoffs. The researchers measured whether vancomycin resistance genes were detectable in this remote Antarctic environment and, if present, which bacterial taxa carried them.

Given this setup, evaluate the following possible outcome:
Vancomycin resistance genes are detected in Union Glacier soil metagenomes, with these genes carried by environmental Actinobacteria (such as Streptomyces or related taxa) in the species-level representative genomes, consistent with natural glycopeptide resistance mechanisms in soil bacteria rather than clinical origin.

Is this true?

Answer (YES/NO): YES